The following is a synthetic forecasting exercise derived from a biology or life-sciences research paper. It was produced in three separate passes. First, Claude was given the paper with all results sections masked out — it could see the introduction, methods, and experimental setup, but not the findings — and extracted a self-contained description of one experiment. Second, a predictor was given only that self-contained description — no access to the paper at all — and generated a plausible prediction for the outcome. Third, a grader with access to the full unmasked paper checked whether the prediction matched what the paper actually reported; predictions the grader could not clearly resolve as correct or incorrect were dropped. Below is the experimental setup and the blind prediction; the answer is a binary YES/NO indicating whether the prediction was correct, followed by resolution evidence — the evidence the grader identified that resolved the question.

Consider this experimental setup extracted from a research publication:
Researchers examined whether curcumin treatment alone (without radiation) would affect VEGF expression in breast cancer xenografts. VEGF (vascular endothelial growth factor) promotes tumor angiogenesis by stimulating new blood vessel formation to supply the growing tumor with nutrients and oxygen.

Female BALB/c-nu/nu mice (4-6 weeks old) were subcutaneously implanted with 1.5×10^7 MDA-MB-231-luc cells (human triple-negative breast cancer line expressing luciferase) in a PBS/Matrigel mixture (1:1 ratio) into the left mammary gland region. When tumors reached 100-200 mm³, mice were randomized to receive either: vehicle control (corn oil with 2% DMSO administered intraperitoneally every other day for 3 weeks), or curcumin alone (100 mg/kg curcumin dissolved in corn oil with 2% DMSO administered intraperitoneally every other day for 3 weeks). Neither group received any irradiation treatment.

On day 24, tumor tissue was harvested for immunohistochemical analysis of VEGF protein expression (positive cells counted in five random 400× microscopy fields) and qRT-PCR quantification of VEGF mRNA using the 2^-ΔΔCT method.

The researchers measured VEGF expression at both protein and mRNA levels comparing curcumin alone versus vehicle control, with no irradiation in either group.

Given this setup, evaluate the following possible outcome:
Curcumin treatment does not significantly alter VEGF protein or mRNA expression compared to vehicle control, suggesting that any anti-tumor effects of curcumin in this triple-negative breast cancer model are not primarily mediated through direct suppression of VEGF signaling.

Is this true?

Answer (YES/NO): NO